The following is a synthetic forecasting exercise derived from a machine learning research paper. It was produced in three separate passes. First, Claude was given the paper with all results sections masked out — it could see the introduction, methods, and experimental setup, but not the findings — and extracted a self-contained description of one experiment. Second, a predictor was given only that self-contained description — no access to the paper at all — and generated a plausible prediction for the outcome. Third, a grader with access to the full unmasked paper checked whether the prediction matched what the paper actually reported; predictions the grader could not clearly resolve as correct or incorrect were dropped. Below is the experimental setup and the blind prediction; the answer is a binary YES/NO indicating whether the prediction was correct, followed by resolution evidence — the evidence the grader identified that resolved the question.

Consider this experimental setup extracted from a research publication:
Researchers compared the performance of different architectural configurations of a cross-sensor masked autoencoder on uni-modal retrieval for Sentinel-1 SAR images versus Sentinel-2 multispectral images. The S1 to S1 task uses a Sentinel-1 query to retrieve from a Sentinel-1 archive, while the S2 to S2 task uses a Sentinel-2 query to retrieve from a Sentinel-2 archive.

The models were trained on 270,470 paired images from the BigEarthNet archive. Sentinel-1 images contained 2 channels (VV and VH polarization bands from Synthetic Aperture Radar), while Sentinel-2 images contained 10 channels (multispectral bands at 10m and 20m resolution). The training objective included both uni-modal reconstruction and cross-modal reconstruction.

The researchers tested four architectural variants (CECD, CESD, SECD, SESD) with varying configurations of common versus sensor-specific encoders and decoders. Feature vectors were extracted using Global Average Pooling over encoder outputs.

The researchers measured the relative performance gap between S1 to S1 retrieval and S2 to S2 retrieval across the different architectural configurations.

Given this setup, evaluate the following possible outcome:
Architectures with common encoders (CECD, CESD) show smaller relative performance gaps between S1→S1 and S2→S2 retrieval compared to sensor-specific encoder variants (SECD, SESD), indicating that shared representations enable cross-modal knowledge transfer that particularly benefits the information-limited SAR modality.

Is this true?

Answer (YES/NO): YES